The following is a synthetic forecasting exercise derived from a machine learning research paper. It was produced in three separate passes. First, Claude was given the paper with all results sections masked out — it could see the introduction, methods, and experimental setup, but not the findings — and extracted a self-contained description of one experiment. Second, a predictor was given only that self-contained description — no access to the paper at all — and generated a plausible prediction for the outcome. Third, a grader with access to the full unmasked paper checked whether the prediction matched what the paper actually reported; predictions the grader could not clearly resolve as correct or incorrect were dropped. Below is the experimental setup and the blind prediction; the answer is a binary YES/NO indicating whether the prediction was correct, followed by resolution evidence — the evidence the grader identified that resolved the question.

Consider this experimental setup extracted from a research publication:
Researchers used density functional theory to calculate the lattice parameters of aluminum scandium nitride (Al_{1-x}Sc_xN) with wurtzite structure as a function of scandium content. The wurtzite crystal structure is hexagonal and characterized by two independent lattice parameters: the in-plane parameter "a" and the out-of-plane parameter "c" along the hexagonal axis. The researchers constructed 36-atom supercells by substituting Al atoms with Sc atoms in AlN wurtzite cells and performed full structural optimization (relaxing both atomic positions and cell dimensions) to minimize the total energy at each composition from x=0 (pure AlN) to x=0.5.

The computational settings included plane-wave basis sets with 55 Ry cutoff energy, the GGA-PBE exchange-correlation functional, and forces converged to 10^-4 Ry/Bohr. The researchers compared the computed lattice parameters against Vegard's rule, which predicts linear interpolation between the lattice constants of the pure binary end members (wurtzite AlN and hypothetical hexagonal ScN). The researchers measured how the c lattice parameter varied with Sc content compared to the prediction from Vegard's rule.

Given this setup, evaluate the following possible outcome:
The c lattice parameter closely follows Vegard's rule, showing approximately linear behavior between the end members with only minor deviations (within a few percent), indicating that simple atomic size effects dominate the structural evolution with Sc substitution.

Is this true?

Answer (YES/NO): NO